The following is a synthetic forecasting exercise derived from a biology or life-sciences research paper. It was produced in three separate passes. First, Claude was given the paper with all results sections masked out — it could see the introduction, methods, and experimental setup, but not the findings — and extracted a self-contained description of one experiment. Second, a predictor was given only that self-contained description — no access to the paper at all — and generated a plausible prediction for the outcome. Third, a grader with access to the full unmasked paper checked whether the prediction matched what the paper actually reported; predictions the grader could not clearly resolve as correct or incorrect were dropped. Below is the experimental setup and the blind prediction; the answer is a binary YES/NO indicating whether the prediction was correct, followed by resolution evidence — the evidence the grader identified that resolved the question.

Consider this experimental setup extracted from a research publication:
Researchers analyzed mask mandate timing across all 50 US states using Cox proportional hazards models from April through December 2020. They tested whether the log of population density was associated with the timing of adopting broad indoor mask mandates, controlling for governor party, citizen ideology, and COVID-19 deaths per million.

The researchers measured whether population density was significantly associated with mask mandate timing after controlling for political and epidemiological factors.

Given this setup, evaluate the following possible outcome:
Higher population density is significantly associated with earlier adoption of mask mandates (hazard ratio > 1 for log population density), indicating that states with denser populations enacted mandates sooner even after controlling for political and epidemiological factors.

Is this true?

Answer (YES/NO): NO